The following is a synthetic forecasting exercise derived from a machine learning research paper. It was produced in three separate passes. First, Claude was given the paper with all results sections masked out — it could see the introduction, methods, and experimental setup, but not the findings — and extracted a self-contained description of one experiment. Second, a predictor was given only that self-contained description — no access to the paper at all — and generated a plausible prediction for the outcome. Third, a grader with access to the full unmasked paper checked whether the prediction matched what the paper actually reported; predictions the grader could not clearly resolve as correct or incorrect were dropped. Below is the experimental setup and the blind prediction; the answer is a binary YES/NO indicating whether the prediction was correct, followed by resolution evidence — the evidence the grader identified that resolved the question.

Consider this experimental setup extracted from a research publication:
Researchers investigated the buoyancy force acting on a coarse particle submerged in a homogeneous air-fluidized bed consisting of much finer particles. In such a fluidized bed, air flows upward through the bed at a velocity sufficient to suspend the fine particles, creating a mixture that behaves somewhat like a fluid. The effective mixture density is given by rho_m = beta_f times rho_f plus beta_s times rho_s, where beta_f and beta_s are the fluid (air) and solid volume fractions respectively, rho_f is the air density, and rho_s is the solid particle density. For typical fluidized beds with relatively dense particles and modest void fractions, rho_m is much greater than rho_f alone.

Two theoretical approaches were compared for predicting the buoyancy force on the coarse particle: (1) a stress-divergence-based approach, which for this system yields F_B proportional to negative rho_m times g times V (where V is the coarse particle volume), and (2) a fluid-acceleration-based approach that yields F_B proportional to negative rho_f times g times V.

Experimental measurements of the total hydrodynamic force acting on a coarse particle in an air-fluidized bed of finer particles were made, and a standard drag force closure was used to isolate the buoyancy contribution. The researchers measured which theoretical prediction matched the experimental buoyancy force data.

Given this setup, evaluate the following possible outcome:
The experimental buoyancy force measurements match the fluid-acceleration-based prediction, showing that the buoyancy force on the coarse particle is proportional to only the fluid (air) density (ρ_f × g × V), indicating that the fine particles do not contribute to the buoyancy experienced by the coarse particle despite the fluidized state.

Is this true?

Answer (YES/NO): NO